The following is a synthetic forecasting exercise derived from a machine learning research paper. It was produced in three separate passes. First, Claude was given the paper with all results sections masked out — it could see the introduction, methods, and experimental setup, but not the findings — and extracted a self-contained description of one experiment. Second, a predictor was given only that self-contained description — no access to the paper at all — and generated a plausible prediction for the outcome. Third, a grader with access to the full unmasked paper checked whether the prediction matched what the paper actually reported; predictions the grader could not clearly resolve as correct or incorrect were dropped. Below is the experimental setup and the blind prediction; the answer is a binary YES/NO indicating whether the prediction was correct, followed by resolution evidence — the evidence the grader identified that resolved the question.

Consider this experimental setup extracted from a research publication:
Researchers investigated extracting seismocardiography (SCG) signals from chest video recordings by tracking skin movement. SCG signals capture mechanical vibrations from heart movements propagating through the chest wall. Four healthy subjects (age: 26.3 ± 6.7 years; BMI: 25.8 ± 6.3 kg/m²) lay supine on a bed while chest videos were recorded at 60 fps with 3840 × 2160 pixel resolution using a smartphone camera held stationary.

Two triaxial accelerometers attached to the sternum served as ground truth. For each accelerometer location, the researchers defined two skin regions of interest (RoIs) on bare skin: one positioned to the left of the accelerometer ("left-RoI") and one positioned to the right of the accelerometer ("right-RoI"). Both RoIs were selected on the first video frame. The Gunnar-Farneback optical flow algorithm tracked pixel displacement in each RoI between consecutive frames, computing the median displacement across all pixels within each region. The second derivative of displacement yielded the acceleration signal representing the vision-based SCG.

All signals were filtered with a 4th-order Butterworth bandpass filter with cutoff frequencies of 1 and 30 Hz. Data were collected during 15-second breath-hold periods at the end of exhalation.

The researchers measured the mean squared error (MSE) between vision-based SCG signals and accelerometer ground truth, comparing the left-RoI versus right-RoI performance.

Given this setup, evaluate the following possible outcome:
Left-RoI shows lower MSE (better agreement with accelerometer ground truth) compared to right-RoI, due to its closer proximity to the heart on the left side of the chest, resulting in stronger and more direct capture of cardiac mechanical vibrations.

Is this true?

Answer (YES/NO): NO